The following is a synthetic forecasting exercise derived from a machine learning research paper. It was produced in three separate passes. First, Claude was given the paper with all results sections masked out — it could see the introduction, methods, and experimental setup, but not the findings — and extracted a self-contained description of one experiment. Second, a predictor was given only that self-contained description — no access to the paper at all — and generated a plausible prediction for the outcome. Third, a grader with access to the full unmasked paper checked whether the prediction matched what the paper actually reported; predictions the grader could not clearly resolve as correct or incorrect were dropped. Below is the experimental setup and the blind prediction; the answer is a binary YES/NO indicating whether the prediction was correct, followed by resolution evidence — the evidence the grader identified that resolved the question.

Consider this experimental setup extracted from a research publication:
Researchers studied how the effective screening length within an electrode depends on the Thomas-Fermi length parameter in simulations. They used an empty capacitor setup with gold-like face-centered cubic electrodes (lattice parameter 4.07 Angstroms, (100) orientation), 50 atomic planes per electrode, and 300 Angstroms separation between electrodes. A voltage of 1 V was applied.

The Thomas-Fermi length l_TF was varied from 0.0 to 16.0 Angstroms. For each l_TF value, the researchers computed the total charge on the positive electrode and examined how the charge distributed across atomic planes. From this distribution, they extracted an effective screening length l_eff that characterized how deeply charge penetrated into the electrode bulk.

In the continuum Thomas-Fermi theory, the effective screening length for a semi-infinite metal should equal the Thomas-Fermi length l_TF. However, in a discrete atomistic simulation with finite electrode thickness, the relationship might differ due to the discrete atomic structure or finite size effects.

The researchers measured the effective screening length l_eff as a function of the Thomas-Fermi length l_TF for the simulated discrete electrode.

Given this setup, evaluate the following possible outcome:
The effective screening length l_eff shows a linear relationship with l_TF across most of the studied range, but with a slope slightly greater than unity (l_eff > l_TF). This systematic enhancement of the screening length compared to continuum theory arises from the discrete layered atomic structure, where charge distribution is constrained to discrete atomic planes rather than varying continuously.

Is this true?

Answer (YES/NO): NO